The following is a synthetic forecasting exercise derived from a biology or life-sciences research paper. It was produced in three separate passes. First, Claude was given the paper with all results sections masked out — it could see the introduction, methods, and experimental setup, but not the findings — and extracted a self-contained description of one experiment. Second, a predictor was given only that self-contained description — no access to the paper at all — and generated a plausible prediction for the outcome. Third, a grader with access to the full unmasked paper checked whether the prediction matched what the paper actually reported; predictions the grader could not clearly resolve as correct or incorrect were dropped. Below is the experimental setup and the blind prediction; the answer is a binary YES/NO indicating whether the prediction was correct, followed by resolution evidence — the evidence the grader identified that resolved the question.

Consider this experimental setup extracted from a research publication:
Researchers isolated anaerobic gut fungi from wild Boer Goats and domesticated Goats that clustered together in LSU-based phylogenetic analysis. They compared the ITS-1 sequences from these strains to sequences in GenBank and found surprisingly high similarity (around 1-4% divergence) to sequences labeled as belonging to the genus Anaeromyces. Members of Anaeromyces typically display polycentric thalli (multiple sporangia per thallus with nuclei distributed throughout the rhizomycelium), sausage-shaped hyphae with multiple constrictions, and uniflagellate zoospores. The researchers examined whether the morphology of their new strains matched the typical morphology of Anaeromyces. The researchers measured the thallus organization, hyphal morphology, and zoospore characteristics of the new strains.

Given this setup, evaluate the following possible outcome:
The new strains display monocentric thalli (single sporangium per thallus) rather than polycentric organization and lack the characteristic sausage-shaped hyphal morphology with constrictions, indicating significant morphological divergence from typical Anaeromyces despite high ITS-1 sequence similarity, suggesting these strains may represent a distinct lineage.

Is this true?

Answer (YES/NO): YES